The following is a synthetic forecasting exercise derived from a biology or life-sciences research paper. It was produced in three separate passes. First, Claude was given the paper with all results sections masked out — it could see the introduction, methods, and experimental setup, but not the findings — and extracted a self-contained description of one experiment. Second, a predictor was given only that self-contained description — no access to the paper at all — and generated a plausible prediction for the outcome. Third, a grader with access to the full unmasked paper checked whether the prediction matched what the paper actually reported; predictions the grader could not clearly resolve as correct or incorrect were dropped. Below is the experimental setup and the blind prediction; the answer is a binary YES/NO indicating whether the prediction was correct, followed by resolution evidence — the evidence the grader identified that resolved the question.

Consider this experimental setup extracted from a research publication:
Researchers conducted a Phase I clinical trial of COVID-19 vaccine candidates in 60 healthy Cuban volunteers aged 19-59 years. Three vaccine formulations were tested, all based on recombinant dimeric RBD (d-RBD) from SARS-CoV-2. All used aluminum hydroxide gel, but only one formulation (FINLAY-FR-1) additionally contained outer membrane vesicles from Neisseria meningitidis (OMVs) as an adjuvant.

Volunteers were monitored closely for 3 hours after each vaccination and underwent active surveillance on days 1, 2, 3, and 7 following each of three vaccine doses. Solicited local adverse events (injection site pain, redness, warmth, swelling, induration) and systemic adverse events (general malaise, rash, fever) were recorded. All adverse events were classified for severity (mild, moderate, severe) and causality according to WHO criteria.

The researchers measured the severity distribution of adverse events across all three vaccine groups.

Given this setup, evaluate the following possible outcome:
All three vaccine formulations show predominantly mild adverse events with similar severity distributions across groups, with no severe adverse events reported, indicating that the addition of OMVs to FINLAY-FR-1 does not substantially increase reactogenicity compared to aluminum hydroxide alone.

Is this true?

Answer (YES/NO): NO